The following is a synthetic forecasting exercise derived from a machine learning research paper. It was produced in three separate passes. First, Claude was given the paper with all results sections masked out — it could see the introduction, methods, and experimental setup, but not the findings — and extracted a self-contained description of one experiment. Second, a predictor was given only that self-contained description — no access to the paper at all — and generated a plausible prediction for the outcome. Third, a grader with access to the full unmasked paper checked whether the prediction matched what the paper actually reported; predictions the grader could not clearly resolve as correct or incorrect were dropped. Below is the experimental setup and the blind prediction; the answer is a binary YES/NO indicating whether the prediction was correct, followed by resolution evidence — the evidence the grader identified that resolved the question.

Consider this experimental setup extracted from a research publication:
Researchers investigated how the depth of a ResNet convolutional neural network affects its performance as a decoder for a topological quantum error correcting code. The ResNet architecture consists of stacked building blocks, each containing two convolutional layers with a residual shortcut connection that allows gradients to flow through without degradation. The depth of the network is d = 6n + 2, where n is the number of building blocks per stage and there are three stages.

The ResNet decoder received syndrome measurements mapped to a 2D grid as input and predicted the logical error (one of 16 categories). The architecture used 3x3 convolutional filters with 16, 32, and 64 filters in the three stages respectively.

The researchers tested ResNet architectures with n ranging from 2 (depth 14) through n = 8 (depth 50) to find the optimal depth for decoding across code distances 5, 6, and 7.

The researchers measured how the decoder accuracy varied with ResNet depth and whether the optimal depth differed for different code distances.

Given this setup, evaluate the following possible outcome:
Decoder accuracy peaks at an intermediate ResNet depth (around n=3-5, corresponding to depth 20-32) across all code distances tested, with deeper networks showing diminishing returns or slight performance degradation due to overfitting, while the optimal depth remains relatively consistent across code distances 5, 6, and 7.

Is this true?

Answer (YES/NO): NO